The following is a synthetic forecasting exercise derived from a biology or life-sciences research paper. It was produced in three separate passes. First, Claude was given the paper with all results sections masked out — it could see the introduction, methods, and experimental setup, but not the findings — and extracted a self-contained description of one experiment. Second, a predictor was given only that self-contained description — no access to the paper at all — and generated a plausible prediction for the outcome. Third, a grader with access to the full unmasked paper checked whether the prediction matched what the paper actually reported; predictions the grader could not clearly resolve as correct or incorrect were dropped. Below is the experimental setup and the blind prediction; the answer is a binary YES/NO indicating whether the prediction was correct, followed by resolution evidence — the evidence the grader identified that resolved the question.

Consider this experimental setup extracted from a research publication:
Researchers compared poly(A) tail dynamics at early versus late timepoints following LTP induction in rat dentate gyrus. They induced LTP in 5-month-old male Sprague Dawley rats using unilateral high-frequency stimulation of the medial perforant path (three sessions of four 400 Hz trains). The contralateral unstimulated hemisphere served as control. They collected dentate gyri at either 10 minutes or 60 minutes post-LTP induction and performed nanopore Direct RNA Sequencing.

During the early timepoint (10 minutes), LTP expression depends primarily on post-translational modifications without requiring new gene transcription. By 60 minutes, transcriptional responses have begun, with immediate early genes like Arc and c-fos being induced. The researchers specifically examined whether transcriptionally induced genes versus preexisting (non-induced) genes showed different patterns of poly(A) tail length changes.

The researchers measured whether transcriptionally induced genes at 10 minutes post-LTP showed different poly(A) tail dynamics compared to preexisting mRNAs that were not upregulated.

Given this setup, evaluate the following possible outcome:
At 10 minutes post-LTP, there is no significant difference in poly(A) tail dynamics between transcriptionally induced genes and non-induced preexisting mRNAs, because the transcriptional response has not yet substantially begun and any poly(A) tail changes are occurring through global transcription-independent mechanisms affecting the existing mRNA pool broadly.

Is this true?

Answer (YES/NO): NO